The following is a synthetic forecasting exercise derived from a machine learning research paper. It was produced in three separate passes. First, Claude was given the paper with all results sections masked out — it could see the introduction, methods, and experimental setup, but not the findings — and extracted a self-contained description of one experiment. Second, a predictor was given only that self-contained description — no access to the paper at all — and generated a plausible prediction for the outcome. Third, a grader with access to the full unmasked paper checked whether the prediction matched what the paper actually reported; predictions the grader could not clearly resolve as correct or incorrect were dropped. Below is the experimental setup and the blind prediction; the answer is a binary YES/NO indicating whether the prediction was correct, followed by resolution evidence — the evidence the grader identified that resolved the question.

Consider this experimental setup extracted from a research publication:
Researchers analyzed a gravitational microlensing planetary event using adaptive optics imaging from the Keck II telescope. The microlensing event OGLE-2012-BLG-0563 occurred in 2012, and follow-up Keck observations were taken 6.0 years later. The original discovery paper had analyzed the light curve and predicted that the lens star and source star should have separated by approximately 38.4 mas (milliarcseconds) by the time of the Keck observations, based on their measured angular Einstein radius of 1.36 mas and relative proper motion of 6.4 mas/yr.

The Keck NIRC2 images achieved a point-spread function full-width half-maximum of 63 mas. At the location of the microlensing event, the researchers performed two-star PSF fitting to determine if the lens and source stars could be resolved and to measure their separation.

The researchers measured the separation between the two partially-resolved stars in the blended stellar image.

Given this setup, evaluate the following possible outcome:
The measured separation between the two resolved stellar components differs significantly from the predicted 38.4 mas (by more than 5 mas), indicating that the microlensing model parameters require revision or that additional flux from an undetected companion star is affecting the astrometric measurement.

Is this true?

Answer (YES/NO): YES